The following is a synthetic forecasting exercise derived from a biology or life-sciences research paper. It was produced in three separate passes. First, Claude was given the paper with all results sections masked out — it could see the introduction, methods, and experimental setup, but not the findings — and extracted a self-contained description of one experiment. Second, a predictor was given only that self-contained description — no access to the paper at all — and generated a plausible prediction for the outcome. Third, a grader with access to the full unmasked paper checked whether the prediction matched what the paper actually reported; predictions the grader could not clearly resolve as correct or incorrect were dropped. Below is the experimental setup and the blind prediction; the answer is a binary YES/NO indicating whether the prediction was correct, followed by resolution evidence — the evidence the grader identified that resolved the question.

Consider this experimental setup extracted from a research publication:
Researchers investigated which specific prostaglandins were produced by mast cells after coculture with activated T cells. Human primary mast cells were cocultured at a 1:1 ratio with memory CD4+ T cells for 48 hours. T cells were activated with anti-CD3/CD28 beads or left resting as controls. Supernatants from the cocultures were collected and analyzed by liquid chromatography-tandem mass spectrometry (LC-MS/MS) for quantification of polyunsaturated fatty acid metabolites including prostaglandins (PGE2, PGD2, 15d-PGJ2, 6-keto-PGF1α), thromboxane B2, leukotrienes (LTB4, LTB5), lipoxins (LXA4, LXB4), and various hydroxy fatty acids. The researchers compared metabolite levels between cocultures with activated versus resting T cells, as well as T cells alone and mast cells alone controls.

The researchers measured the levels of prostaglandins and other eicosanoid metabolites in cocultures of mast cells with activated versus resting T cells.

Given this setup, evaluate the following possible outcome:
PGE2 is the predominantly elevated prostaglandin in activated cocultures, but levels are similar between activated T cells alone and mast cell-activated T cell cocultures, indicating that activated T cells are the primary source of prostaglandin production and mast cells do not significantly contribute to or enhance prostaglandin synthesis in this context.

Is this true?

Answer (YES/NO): NO